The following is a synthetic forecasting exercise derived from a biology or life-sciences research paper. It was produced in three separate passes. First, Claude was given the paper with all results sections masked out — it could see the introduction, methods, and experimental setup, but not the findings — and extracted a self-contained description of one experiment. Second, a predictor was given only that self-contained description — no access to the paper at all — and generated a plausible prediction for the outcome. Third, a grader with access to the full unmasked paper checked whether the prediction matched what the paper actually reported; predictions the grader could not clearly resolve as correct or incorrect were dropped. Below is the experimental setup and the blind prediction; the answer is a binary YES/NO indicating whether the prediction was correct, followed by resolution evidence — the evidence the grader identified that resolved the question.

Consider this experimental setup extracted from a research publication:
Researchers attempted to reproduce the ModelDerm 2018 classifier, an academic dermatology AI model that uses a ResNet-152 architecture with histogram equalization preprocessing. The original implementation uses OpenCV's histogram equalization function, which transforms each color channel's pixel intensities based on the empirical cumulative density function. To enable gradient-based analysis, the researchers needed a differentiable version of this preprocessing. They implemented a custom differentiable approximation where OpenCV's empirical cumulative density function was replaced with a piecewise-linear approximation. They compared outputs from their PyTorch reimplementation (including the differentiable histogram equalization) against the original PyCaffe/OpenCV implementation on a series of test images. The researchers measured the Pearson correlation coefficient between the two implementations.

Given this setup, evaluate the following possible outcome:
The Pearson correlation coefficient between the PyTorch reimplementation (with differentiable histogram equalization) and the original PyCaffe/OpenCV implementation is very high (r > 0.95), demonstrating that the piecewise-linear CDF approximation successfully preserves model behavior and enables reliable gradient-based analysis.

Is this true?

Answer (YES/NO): YES